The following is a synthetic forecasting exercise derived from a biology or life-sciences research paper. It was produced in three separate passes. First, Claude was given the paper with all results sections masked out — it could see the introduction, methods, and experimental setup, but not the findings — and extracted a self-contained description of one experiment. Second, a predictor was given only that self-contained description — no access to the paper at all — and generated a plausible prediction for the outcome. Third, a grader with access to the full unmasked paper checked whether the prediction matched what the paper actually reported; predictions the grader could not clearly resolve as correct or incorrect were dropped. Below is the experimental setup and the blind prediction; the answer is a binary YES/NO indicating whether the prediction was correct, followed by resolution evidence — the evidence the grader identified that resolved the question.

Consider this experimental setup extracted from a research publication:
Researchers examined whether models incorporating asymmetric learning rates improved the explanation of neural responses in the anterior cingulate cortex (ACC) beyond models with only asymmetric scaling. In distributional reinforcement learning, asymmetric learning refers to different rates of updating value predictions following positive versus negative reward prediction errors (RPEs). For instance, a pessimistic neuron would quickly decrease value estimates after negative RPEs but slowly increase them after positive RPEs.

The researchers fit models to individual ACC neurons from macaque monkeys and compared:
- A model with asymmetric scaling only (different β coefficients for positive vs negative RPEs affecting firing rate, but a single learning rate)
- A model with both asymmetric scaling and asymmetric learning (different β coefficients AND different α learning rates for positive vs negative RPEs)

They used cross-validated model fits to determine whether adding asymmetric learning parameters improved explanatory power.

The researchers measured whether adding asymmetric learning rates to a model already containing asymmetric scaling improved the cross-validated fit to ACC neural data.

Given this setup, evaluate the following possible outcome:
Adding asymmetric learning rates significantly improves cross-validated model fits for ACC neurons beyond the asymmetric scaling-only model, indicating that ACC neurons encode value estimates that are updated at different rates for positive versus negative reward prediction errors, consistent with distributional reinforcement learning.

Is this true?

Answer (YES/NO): YES